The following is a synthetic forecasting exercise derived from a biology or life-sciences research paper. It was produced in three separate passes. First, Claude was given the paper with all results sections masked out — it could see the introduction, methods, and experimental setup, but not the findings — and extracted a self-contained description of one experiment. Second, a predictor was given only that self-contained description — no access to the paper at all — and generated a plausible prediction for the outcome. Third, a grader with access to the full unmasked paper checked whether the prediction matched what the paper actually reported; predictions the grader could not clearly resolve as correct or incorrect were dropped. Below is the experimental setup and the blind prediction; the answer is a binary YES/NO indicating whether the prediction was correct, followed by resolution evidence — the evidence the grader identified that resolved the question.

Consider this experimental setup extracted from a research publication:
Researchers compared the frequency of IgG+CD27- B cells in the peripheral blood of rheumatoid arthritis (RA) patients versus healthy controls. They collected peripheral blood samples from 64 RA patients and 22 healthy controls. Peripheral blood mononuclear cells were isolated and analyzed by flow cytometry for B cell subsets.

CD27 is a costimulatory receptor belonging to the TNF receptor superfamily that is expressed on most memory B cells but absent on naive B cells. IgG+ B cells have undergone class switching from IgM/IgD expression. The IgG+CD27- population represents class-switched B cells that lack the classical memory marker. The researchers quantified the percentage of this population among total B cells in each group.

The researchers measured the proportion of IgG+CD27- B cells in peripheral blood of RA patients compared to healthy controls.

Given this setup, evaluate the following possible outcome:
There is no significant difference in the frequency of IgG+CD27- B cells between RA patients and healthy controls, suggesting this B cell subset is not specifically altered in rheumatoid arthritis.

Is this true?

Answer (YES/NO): NO